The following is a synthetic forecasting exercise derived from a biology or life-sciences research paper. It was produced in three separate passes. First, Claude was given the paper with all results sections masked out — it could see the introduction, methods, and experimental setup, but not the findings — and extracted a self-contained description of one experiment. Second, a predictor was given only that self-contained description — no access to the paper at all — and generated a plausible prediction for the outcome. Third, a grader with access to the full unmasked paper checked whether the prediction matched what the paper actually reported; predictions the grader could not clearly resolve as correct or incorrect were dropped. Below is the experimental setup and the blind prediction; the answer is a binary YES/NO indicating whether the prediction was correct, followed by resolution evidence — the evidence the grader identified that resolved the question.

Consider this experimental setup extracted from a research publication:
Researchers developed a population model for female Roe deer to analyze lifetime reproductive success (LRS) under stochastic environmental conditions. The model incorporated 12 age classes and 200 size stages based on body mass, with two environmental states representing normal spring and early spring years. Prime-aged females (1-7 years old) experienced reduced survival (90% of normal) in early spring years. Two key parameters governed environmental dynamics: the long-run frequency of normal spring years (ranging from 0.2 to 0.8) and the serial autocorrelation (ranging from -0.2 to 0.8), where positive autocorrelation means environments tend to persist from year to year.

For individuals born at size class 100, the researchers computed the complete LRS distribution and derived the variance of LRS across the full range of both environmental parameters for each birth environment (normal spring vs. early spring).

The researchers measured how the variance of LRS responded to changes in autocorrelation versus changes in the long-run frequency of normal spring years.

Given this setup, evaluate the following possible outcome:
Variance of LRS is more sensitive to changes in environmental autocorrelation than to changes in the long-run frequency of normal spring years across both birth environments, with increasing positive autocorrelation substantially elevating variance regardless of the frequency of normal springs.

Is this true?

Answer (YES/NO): NO